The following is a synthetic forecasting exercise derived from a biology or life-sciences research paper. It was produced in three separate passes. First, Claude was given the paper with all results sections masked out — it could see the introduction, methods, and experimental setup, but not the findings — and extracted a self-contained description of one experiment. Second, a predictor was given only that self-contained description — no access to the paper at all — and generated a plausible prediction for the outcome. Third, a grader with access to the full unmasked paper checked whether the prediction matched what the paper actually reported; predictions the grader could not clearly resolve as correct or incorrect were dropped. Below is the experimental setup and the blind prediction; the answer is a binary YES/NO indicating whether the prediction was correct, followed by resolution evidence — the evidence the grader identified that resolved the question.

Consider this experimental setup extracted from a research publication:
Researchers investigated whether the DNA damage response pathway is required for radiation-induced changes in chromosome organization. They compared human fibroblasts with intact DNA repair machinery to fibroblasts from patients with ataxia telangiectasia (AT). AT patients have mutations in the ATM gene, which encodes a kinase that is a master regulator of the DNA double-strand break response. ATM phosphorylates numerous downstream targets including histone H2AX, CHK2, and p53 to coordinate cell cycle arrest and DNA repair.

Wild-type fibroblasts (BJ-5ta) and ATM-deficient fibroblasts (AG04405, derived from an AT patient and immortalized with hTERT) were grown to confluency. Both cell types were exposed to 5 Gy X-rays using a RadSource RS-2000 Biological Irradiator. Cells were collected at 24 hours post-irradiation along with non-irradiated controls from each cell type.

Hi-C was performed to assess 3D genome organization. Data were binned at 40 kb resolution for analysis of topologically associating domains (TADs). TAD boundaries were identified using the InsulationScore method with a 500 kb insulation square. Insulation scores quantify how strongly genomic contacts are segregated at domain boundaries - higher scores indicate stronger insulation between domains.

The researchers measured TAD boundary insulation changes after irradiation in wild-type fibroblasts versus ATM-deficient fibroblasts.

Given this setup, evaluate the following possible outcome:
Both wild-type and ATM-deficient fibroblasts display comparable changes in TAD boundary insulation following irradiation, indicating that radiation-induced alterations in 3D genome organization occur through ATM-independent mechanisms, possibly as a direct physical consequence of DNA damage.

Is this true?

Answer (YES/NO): NO